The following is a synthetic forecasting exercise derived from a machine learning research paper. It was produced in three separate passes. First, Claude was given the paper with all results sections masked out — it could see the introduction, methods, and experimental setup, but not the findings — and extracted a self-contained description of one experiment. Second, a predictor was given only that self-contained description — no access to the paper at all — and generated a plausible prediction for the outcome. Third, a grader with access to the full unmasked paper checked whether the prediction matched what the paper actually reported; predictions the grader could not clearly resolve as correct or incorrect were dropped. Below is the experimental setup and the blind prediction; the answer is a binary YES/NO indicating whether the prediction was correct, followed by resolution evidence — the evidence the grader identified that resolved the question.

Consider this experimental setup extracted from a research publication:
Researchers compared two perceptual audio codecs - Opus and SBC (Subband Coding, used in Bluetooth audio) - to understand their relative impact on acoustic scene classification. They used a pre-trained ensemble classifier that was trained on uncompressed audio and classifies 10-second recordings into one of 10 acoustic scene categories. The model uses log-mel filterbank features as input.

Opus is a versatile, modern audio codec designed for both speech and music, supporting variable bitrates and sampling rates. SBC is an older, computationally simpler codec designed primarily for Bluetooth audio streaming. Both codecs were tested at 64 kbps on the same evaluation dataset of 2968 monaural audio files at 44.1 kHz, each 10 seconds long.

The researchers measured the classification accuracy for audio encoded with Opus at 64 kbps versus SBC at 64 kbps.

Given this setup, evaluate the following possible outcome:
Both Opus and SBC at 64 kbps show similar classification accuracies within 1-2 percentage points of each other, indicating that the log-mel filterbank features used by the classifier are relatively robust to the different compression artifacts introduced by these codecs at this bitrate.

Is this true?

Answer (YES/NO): NO